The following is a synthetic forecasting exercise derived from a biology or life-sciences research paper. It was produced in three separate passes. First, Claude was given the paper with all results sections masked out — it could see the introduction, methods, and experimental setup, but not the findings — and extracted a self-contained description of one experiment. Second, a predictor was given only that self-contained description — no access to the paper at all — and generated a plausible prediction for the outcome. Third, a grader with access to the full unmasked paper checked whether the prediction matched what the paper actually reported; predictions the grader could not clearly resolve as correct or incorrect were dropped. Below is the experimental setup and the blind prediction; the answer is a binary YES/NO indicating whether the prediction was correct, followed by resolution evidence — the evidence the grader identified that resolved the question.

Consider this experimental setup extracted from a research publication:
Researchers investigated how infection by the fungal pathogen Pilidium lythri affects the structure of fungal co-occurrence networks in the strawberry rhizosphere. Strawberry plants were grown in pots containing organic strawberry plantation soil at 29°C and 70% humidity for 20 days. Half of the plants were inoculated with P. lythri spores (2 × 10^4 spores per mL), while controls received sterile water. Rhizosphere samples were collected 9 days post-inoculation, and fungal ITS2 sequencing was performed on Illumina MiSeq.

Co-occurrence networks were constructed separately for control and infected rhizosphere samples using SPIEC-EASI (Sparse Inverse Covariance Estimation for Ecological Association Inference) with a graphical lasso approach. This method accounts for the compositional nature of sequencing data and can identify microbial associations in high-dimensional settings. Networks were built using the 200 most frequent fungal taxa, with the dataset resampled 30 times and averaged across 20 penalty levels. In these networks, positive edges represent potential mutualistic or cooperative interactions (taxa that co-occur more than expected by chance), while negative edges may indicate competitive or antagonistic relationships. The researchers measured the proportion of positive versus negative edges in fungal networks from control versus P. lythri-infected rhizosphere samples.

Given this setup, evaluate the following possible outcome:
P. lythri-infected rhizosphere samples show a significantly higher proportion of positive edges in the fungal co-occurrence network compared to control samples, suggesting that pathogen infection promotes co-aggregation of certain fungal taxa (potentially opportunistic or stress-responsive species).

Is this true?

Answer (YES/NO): NO